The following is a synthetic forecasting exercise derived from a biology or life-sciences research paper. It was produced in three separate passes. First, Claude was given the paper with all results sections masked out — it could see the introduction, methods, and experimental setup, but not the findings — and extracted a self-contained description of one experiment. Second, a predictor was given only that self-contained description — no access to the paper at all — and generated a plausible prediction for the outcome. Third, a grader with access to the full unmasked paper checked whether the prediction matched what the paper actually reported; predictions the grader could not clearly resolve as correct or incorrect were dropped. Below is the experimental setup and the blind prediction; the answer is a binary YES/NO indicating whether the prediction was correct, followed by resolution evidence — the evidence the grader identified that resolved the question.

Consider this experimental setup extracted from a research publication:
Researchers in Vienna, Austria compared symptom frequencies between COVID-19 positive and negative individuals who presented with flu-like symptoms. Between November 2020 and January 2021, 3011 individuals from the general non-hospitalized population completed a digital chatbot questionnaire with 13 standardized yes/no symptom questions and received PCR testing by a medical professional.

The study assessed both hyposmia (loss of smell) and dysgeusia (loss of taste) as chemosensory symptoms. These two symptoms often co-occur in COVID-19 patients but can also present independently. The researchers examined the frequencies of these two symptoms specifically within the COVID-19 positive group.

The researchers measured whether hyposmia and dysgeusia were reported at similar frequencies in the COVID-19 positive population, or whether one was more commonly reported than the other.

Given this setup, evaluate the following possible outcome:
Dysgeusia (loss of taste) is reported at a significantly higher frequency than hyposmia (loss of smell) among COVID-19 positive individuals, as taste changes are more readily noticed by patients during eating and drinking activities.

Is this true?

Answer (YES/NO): NO